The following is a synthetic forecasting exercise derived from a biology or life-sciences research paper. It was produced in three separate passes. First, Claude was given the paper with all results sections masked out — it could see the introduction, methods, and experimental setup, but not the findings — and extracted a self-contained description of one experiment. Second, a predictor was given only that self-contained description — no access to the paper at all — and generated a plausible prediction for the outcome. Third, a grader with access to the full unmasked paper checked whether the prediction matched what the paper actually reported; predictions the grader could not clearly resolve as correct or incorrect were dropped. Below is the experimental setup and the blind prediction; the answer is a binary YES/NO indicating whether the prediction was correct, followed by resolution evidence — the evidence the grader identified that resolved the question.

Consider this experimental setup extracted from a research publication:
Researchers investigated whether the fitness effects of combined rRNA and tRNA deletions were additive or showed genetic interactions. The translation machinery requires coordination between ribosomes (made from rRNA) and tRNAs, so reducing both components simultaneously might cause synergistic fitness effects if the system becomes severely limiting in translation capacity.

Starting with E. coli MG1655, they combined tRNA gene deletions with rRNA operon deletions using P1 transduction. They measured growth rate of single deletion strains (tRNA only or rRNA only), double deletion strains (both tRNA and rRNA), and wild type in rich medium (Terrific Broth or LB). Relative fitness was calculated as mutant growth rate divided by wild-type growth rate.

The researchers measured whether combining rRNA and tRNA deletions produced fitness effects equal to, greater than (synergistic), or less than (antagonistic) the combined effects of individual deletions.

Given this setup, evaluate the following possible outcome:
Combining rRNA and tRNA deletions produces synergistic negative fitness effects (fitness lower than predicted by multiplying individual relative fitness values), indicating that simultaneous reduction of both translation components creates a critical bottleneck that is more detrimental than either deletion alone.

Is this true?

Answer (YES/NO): NO